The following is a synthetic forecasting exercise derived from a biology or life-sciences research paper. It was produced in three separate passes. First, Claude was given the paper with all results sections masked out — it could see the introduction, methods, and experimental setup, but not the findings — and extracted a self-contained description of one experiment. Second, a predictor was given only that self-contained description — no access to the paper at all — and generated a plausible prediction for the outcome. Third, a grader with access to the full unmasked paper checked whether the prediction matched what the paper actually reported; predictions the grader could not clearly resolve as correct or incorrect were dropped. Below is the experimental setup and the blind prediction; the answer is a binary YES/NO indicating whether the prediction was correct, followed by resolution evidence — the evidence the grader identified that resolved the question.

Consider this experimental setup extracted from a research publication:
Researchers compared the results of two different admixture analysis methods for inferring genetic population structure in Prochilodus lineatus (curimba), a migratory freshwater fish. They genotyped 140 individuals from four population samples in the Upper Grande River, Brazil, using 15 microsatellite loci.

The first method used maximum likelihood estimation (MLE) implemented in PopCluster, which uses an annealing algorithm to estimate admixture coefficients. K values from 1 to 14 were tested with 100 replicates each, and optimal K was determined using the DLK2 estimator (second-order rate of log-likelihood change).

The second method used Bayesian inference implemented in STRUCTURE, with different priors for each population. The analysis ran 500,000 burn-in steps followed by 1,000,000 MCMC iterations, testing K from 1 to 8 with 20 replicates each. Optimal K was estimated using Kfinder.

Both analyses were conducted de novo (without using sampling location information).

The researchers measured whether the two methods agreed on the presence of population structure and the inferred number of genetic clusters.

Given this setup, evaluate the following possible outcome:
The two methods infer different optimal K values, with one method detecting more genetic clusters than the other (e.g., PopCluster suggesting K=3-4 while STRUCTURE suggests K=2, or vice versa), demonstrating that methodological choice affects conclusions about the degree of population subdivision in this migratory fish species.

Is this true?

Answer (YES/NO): YES